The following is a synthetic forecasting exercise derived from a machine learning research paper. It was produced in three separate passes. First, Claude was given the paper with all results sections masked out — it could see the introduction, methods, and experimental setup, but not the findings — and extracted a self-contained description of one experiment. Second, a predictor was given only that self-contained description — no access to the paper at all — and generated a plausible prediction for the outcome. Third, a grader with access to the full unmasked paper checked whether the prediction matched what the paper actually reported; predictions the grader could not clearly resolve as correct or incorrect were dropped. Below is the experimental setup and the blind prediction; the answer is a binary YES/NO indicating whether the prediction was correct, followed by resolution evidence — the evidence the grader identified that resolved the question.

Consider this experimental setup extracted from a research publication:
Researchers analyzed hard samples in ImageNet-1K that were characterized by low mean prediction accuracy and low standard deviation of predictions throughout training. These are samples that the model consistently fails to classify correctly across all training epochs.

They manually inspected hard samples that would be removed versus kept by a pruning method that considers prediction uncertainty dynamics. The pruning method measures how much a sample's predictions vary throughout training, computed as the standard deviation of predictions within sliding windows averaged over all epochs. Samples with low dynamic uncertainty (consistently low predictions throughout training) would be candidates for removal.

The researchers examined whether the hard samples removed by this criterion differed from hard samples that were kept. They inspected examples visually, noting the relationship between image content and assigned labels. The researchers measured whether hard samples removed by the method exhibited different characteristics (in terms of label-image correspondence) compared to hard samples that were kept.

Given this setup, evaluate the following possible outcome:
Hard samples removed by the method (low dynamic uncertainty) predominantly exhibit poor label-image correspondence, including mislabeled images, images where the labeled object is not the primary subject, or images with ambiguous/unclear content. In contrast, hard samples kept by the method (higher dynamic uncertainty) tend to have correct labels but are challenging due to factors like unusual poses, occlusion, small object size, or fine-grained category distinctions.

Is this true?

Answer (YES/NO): YES